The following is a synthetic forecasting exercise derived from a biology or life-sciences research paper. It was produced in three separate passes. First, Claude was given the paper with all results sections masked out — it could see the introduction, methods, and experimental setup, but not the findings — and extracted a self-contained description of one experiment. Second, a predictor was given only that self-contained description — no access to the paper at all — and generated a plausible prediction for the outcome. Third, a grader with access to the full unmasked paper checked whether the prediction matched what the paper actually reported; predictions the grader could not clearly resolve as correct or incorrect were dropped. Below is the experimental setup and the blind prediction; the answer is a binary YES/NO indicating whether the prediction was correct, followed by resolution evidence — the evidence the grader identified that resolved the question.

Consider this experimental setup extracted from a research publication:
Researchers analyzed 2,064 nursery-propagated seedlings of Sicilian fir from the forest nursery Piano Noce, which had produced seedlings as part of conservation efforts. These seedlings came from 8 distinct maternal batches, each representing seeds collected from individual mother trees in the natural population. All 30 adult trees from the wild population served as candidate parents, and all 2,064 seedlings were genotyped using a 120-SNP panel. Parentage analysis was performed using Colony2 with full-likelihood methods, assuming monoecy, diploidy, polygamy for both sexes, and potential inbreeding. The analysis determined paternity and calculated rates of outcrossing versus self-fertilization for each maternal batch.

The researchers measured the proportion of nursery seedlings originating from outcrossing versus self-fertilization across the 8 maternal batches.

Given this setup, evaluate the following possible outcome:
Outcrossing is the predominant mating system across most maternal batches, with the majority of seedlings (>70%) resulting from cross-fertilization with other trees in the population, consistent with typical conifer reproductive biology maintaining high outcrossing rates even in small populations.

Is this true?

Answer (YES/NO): NO